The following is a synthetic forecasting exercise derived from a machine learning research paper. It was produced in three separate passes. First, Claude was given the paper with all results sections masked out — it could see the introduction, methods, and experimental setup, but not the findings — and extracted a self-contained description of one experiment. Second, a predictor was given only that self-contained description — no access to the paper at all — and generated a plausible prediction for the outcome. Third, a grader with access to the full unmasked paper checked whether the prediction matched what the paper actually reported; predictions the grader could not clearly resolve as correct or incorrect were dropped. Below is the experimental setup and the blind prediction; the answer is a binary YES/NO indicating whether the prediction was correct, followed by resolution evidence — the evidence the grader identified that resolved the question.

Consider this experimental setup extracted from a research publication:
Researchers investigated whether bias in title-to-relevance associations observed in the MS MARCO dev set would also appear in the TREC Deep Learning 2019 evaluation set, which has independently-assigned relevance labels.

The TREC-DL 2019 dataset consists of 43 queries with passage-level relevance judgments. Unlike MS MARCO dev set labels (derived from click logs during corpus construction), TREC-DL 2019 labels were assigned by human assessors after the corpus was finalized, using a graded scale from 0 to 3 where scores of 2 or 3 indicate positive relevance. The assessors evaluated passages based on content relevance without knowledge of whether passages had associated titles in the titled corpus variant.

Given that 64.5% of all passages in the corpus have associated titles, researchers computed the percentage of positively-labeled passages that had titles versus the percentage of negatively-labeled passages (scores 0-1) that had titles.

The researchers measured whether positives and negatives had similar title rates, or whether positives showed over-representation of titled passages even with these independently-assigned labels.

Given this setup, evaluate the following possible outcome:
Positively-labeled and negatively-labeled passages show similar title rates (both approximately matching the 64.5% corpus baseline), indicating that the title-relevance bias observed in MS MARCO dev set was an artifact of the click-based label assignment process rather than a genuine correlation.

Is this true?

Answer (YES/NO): NO